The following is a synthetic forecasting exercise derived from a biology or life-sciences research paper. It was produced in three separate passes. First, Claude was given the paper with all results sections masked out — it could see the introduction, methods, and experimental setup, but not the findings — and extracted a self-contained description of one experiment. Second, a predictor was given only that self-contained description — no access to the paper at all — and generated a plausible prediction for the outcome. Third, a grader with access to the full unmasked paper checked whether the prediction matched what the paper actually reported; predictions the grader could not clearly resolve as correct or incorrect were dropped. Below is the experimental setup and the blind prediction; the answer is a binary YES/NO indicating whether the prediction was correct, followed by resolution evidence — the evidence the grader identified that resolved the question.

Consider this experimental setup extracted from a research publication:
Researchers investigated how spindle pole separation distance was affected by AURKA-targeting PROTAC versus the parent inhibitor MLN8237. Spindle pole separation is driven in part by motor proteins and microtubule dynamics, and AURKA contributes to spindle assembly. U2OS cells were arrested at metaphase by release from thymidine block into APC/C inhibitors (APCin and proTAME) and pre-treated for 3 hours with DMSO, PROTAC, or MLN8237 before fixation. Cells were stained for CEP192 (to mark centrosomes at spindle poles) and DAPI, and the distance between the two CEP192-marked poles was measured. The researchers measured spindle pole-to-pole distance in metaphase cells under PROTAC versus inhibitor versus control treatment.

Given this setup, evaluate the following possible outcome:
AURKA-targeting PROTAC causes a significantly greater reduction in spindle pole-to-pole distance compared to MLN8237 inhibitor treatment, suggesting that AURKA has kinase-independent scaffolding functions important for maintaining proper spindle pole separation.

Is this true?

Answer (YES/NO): NO